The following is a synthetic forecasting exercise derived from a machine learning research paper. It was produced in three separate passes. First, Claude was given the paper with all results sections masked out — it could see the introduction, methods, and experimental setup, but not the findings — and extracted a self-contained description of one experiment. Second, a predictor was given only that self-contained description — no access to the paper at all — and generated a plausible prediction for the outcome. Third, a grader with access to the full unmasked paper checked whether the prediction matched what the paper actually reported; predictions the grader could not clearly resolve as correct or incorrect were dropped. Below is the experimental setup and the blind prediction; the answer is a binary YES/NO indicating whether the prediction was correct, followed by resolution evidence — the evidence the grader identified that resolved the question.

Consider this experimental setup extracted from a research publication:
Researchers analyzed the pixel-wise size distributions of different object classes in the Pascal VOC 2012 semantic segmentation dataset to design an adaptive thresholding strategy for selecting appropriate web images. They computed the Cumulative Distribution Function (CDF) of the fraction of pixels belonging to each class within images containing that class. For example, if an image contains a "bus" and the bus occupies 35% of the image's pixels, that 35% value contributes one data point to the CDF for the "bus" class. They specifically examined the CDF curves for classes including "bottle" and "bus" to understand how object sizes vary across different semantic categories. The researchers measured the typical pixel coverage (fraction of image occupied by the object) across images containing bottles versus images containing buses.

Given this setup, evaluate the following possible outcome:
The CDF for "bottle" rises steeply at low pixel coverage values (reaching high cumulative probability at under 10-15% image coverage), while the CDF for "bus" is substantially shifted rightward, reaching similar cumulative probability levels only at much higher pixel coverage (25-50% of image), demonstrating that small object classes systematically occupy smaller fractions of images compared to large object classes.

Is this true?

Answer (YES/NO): NO